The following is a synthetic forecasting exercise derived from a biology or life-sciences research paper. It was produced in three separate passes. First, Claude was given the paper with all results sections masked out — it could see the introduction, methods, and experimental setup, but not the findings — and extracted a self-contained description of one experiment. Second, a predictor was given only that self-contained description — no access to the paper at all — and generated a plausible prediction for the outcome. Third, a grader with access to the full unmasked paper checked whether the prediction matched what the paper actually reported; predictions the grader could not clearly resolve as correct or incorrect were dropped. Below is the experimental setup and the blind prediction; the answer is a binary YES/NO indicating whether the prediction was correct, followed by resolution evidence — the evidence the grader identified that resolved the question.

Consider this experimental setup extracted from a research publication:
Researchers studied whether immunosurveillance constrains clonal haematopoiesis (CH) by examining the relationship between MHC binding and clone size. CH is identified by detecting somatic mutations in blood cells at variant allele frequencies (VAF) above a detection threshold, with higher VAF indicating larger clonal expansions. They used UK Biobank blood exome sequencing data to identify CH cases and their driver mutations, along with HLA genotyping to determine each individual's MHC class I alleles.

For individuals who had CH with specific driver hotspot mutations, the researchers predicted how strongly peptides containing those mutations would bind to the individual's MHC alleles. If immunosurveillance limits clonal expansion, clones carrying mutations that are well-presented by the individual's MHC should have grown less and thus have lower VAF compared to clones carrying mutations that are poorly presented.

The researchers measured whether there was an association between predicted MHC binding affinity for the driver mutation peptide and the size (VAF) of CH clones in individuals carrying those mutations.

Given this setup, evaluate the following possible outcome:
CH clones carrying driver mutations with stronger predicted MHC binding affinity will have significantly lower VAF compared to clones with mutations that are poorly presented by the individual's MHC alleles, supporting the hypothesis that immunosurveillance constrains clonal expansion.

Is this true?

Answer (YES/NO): NO